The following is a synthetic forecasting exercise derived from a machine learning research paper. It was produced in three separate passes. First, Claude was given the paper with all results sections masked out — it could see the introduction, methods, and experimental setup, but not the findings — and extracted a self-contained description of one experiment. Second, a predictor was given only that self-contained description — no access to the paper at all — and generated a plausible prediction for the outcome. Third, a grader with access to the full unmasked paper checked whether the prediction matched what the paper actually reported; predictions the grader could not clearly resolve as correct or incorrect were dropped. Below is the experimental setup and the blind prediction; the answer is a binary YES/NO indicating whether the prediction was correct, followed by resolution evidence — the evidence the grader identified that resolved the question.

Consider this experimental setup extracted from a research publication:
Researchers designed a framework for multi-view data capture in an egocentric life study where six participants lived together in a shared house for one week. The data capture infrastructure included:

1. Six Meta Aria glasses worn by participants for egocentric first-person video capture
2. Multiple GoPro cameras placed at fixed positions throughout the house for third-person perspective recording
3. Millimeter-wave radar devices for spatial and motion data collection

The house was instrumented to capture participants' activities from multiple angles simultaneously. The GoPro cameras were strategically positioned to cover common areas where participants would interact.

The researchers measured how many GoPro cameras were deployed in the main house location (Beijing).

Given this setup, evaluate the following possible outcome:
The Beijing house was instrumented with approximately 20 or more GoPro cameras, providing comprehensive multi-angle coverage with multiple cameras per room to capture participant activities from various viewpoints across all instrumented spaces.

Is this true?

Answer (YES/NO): NO